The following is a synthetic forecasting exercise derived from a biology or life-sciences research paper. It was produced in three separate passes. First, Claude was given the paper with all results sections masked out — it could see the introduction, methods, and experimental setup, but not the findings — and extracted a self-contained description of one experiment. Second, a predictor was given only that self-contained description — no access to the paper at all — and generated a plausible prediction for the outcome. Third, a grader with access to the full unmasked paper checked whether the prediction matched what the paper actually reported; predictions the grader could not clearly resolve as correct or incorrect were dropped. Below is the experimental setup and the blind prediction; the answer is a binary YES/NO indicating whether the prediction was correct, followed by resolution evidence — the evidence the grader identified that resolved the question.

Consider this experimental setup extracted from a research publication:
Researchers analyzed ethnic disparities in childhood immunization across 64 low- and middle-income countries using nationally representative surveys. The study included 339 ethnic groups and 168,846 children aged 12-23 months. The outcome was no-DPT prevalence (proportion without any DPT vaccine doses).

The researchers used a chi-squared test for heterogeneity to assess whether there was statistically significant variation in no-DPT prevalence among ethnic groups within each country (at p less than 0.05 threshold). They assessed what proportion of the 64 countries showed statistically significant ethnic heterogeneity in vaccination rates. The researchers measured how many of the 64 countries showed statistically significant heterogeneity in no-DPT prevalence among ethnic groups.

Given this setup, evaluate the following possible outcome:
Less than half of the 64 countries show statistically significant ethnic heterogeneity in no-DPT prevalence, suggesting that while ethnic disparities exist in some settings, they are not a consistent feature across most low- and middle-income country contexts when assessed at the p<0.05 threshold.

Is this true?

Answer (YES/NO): NO